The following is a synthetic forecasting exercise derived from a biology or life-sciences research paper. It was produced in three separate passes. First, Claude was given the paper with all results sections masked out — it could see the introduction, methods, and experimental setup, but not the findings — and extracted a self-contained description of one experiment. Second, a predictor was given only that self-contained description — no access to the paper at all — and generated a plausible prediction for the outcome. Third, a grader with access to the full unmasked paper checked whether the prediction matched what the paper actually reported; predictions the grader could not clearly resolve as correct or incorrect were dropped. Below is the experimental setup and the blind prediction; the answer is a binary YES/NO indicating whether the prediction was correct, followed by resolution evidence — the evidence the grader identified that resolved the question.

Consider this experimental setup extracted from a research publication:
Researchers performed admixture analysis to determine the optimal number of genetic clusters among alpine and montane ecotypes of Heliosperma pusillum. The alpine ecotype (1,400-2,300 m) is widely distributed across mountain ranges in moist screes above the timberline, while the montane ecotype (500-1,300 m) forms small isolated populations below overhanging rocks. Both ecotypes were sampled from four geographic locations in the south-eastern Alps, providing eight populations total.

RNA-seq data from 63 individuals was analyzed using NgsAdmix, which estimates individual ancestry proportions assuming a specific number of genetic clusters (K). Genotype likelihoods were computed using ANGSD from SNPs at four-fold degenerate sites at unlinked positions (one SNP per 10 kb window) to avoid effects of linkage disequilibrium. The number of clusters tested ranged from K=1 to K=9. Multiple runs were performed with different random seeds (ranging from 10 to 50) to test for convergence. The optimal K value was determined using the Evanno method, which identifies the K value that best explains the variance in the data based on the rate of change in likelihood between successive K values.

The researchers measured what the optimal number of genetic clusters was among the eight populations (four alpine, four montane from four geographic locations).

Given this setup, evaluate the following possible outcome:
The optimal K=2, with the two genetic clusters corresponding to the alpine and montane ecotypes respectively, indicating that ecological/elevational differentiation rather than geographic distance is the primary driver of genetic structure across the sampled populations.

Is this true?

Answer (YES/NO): NO